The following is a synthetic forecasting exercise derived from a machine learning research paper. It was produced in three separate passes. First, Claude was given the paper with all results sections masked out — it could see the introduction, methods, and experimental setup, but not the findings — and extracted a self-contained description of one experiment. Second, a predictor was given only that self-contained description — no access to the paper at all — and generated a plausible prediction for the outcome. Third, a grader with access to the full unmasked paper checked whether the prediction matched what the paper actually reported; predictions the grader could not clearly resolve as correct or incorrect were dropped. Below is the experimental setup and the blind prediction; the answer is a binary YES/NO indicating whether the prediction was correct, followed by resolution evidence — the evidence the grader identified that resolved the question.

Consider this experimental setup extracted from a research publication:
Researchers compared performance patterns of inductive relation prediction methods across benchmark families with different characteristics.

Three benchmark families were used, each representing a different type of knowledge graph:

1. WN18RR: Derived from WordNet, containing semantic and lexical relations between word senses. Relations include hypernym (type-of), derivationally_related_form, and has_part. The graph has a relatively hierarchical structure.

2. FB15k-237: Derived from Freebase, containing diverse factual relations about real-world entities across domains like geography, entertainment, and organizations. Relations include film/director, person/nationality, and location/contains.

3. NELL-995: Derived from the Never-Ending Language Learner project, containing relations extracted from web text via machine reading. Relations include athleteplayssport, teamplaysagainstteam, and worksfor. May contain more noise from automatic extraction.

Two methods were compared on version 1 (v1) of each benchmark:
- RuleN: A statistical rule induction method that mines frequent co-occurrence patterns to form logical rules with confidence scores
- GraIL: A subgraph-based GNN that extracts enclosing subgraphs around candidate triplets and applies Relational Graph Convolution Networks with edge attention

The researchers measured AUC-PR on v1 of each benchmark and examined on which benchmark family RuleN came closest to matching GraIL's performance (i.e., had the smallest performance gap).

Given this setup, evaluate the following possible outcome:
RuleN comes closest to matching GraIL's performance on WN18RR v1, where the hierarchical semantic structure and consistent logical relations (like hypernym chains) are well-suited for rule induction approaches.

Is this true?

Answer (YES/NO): NO